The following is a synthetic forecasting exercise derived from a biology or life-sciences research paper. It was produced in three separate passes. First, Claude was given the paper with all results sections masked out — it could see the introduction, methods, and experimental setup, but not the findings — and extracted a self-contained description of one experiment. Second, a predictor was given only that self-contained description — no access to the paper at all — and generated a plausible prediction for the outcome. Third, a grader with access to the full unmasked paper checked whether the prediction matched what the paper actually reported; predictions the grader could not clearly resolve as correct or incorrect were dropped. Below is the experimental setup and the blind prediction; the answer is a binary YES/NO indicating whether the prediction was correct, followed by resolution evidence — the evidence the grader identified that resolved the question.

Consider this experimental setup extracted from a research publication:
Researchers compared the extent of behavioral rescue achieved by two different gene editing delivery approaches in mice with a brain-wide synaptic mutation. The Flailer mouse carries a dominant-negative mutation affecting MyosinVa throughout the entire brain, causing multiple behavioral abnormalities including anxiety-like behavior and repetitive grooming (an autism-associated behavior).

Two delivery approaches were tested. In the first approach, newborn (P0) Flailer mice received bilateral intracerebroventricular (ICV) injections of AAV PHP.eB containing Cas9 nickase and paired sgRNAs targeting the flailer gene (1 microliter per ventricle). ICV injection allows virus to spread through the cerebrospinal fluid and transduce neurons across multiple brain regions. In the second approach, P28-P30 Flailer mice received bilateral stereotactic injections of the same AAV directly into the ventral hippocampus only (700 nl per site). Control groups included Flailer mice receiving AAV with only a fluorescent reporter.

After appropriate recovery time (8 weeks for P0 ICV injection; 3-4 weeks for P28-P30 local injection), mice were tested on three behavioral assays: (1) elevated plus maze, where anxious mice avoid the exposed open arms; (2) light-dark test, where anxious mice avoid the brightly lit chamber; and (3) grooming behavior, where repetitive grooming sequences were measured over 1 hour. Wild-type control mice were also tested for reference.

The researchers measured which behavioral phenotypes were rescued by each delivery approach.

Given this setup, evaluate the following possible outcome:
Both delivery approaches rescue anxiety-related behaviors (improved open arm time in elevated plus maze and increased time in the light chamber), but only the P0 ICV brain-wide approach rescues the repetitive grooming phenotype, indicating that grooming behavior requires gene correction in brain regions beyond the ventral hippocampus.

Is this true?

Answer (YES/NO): NO